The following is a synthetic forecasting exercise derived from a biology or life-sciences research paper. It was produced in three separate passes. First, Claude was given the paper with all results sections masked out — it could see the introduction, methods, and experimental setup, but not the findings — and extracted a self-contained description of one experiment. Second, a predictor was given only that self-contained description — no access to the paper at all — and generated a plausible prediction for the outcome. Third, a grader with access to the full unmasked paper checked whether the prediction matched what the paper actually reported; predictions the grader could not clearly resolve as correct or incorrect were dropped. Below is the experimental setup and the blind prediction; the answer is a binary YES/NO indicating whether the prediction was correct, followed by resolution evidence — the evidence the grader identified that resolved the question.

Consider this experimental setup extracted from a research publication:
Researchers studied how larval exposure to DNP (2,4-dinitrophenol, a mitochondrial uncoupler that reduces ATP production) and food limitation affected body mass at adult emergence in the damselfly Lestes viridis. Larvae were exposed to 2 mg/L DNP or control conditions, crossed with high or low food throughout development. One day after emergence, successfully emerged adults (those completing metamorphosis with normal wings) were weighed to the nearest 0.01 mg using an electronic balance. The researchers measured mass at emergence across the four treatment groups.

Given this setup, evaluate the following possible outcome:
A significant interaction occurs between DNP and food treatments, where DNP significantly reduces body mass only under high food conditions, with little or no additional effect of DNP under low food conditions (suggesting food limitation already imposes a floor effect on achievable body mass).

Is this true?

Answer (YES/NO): NO